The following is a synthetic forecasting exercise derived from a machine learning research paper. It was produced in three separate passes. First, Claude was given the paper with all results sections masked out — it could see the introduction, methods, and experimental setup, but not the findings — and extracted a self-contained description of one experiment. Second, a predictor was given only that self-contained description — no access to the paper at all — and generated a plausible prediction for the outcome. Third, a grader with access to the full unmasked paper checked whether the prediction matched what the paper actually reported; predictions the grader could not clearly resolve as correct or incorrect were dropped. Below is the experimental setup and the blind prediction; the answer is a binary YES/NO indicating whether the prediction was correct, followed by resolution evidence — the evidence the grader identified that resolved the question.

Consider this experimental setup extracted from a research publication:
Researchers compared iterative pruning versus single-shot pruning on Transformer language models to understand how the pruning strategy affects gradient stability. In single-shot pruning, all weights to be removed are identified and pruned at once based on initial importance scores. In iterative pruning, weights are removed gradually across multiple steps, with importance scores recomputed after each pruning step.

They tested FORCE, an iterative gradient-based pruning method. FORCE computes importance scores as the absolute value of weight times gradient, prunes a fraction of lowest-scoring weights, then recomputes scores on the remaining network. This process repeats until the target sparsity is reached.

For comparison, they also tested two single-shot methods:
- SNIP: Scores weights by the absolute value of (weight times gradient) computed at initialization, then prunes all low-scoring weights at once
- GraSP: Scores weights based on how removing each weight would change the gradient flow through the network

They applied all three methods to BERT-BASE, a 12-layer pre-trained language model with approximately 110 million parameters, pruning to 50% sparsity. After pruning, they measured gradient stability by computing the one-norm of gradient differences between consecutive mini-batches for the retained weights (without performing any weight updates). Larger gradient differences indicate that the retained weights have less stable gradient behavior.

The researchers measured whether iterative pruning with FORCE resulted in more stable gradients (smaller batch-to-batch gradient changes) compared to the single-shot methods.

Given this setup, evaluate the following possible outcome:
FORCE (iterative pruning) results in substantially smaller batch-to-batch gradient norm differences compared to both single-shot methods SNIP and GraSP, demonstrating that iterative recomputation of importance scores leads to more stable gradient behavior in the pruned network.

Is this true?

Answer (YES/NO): NO